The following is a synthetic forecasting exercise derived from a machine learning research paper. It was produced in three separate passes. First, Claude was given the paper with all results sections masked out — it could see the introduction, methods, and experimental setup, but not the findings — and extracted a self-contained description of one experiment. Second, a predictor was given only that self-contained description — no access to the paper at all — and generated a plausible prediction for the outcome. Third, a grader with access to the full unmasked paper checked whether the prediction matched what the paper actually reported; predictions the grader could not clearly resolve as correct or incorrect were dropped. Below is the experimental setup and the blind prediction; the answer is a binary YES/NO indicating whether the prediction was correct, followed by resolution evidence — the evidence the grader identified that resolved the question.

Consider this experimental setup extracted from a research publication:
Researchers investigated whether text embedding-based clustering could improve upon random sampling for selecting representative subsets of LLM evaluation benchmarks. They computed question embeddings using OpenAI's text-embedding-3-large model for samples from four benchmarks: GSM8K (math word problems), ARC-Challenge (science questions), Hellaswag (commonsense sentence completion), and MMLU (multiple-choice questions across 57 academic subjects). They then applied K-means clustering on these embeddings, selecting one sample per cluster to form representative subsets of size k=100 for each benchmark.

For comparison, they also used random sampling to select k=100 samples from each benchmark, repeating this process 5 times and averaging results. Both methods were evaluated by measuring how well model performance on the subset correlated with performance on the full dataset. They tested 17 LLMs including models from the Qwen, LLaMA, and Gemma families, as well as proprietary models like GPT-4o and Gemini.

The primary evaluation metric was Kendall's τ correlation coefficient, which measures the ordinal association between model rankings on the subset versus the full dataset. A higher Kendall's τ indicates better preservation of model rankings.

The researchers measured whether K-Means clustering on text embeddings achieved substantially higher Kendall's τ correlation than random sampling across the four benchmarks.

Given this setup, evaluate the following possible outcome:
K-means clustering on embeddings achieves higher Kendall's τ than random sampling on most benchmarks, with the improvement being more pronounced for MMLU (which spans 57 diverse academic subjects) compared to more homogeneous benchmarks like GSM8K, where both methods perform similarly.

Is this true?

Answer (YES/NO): NO